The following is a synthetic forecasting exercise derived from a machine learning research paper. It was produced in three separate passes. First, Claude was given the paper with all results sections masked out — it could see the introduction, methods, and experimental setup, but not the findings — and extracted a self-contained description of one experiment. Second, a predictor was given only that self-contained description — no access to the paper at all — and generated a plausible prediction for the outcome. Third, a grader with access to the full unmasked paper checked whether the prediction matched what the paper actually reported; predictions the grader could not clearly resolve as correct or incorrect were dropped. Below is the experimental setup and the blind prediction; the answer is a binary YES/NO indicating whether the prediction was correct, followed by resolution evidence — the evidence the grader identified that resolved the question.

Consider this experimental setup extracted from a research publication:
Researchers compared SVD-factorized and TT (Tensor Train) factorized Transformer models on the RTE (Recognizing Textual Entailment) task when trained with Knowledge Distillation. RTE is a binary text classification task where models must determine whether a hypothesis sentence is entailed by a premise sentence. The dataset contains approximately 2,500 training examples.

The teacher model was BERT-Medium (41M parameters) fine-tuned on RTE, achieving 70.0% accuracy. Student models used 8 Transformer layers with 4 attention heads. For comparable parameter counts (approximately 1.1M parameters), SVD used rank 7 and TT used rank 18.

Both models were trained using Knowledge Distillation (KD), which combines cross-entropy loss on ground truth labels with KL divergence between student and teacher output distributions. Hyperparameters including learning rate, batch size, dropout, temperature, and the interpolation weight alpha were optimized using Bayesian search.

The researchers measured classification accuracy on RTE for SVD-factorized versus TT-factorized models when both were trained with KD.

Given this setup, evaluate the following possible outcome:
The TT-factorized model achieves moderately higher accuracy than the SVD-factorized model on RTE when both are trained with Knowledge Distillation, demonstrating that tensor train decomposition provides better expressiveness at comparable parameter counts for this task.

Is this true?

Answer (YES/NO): NO